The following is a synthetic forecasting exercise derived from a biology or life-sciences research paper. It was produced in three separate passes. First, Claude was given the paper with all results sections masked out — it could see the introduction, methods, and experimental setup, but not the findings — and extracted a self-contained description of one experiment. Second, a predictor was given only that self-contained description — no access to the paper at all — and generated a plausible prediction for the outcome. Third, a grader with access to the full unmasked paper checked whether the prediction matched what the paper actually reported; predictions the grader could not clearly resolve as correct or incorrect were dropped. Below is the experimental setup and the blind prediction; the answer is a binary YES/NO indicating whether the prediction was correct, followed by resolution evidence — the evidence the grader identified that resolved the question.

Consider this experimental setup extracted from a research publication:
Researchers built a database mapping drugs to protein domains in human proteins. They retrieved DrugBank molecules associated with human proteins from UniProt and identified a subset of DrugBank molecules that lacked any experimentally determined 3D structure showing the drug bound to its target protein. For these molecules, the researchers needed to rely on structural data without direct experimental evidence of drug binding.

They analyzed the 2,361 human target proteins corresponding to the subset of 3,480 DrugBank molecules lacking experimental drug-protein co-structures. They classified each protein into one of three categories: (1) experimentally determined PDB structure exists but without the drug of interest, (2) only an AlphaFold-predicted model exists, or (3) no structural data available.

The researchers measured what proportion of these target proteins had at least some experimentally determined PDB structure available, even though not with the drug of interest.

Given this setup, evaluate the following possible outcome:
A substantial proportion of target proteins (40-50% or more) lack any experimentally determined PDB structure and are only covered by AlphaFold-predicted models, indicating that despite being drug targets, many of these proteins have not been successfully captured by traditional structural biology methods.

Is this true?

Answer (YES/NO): NO